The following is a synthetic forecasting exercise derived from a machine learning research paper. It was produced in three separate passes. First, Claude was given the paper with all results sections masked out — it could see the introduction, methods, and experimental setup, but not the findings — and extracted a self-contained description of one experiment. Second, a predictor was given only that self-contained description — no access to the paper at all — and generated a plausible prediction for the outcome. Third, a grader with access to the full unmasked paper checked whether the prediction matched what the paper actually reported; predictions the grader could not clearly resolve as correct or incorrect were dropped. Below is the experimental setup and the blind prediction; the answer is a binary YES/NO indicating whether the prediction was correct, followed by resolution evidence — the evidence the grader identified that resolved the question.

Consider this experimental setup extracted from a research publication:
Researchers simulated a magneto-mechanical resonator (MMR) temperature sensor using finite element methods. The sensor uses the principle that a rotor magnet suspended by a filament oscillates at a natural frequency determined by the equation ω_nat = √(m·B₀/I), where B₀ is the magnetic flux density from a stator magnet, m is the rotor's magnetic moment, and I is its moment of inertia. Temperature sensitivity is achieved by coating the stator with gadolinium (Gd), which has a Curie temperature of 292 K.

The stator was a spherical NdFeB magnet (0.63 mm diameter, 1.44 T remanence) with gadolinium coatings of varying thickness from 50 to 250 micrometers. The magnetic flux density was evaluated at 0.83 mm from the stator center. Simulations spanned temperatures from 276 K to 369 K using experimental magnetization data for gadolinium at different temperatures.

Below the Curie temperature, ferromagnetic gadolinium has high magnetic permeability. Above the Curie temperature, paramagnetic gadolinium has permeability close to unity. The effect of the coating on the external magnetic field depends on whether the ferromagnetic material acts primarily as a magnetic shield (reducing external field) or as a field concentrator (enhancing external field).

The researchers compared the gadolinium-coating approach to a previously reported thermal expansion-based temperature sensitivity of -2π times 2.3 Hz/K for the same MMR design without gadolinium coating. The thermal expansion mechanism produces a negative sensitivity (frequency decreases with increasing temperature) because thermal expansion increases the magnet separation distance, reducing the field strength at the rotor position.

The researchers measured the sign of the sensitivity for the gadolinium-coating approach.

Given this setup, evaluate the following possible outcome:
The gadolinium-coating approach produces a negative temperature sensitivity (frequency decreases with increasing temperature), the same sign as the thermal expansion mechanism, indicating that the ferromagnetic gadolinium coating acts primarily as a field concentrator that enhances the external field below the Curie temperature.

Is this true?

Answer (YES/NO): NO